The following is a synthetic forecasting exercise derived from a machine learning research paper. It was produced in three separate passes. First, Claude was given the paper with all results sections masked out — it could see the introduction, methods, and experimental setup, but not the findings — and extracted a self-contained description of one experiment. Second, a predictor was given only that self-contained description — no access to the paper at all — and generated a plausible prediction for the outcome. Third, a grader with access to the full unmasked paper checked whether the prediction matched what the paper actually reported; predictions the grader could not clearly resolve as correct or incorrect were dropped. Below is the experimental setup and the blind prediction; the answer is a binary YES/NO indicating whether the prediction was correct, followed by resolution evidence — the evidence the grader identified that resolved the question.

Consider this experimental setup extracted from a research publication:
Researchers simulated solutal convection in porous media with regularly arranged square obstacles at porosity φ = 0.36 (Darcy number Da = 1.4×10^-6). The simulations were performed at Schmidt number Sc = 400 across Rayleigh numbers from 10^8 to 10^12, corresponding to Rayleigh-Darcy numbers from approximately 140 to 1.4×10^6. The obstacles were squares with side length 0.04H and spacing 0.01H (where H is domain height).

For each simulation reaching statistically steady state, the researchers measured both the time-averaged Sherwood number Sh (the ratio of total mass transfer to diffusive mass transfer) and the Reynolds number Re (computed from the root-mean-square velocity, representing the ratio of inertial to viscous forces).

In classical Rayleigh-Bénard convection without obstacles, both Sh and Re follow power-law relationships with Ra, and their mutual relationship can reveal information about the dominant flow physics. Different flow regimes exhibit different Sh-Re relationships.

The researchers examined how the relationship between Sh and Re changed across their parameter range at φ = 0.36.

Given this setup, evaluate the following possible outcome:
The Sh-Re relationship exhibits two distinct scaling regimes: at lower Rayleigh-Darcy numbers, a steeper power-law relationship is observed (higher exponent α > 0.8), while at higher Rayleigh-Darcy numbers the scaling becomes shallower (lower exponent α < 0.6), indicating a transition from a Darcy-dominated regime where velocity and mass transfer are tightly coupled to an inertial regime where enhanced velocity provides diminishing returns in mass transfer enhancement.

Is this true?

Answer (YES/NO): YES